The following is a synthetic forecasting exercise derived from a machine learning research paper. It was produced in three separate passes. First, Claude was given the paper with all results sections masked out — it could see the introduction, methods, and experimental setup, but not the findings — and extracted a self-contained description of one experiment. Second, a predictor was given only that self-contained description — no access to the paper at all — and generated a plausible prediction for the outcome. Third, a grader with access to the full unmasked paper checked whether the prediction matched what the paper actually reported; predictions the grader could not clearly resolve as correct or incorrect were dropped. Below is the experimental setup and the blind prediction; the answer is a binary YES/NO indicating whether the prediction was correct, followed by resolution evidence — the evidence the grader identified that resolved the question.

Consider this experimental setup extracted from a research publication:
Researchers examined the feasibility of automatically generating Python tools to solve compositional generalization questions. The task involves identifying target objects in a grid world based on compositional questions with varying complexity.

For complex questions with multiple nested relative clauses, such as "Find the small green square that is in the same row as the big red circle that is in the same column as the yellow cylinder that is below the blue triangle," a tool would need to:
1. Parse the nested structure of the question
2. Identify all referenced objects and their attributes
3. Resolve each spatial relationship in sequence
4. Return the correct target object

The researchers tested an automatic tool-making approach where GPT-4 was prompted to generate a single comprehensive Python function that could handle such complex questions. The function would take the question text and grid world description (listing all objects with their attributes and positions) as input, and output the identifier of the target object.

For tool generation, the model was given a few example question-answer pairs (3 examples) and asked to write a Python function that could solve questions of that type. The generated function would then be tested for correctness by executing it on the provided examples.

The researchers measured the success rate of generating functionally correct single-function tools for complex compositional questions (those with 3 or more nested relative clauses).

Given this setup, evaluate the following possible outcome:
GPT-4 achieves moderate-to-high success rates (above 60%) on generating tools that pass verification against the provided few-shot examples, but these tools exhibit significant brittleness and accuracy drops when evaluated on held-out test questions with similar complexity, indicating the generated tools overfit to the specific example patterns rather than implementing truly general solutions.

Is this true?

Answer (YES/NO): NO